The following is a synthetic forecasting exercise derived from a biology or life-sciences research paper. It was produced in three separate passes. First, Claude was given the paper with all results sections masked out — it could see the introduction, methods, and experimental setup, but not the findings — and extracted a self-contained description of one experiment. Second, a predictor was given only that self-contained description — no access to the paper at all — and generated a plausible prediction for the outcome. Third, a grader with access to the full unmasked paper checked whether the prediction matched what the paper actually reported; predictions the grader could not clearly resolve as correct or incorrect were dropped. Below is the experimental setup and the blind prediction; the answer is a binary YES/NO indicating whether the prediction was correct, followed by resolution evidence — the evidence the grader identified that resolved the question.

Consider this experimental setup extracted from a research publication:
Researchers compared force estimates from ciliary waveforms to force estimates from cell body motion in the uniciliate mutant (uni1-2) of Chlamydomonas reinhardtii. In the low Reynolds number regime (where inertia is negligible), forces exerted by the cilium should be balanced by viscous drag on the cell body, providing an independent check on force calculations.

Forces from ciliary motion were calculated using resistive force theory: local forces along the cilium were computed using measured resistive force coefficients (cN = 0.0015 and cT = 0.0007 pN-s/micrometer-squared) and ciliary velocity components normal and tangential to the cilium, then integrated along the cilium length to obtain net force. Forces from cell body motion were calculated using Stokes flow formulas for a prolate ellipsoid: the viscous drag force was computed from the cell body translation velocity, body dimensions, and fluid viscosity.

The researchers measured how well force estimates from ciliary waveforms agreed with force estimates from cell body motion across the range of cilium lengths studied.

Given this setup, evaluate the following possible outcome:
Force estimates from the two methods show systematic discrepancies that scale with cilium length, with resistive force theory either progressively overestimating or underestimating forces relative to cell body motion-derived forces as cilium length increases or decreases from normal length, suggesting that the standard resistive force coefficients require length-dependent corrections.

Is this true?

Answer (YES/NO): NO